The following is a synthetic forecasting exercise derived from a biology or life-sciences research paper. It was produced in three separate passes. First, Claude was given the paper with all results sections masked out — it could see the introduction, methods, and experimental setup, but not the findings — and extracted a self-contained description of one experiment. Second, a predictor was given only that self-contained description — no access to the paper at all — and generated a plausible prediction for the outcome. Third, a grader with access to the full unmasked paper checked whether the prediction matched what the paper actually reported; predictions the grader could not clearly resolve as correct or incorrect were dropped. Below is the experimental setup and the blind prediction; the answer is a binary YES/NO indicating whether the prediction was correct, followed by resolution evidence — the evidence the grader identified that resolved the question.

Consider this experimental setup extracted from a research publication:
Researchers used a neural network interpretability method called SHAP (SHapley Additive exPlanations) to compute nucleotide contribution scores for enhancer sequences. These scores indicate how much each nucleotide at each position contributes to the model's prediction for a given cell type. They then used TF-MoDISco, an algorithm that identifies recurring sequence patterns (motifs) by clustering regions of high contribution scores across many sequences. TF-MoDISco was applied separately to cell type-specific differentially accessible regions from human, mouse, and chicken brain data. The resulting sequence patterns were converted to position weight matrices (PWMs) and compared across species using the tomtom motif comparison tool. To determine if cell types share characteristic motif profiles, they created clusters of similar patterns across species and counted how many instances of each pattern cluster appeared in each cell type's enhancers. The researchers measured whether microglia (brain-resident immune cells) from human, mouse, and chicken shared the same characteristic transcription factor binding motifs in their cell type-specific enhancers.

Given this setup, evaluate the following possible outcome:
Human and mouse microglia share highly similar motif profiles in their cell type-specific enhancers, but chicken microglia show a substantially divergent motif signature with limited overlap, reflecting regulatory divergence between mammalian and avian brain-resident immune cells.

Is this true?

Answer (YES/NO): NO